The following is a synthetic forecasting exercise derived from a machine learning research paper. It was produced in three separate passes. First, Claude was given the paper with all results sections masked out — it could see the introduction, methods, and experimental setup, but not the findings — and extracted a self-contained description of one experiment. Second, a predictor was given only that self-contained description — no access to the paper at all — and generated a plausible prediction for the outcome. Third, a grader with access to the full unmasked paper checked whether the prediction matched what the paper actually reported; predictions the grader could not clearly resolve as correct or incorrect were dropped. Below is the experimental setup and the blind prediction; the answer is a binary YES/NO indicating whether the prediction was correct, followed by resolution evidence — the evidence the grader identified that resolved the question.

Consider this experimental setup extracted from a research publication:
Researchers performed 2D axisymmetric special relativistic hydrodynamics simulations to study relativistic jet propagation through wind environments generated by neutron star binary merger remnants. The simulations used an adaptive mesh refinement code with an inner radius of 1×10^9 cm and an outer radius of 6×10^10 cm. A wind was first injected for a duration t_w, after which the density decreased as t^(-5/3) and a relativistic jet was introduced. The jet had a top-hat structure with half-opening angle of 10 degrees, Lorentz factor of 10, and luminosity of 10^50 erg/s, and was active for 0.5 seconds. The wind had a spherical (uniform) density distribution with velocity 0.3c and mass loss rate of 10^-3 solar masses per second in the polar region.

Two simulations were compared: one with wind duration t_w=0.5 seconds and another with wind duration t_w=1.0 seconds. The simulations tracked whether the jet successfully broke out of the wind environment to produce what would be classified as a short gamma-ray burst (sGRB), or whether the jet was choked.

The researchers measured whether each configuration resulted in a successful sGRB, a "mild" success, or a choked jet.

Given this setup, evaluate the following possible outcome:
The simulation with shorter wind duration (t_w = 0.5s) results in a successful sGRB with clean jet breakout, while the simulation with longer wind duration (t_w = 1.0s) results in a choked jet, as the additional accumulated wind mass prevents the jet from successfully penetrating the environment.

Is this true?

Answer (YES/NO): NO